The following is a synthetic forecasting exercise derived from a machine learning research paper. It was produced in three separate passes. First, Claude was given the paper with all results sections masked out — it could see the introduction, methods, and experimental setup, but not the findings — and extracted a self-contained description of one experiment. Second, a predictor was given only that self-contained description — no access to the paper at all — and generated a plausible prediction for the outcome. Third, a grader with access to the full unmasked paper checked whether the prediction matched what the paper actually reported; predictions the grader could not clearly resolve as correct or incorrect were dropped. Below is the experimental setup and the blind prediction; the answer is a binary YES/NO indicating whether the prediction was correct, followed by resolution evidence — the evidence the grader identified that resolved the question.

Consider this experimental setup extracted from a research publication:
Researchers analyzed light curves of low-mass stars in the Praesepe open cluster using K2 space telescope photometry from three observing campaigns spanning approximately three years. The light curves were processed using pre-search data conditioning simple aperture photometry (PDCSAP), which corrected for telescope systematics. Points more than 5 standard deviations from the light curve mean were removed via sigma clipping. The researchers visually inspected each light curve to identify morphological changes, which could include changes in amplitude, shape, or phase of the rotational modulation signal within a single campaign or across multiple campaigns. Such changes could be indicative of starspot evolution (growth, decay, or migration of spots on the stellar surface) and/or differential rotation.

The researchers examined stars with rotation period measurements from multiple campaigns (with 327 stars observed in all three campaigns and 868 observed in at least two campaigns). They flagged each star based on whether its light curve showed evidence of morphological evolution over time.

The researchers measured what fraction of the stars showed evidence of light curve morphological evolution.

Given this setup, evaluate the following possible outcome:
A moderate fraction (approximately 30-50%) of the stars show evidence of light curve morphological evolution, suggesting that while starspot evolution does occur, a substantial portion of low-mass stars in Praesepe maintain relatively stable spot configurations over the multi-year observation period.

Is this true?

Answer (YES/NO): YES